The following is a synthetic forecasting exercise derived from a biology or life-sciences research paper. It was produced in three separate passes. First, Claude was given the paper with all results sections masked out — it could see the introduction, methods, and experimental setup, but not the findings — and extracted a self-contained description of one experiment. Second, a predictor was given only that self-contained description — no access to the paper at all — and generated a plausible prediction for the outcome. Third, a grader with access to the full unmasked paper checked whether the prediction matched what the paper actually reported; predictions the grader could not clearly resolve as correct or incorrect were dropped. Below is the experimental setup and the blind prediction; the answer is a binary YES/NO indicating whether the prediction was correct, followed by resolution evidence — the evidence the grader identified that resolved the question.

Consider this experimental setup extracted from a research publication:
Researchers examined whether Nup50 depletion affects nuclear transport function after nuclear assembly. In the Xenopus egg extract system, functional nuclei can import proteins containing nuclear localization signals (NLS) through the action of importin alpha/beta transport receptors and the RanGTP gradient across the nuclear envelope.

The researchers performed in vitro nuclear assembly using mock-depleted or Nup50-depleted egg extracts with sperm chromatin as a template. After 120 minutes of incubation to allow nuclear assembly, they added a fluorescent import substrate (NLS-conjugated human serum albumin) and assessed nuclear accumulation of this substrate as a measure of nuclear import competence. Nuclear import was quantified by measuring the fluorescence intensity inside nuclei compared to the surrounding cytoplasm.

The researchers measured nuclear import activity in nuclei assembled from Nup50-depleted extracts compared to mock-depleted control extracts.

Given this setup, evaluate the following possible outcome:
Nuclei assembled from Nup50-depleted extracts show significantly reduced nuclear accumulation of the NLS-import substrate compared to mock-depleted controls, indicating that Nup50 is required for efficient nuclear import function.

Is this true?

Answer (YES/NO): NO